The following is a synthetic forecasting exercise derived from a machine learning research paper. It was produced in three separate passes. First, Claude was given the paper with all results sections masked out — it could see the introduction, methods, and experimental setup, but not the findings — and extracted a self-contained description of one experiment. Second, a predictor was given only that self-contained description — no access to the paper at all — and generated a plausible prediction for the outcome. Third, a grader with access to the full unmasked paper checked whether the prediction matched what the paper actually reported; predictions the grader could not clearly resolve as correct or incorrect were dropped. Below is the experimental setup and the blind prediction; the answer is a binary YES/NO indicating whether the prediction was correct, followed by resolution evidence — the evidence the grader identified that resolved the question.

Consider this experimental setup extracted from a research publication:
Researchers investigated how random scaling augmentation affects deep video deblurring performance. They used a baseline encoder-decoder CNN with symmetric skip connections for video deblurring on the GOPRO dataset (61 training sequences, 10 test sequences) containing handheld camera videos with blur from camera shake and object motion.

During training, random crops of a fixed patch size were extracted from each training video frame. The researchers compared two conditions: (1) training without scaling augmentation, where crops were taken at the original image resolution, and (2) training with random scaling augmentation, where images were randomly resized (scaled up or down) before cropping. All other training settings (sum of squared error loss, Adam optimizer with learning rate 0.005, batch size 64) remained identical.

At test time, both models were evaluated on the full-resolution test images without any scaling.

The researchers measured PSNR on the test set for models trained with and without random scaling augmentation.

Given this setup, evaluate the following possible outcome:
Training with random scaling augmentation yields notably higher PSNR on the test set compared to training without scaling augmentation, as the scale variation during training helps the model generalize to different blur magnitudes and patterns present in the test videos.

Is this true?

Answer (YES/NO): NO